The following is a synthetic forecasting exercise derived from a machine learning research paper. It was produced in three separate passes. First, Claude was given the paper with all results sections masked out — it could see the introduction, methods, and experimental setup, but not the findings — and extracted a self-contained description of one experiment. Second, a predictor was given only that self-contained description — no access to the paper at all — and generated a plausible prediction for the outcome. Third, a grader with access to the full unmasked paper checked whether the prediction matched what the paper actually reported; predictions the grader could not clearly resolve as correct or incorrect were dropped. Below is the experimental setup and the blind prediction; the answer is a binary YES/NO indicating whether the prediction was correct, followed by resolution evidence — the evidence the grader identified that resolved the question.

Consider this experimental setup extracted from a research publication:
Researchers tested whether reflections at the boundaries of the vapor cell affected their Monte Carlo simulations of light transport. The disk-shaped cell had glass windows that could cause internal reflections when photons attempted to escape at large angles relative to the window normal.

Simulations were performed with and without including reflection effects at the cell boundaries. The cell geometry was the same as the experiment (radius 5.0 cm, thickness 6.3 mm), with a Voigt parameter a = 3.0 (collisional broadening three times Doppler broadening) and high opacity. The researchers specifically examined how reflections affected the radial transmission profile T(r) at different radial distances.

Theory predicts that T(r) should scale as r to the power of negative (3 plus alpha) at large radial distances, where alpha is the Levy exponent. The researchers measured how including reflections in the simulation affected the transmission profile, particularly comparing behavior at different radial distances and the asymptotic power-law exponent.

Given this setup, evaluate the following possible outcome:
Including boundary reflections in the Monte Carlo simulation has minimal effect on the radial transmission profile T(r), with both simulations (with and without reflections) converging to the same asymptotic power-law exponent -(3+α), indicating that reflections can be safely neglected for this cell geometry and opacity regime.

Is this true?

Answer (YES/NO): NO